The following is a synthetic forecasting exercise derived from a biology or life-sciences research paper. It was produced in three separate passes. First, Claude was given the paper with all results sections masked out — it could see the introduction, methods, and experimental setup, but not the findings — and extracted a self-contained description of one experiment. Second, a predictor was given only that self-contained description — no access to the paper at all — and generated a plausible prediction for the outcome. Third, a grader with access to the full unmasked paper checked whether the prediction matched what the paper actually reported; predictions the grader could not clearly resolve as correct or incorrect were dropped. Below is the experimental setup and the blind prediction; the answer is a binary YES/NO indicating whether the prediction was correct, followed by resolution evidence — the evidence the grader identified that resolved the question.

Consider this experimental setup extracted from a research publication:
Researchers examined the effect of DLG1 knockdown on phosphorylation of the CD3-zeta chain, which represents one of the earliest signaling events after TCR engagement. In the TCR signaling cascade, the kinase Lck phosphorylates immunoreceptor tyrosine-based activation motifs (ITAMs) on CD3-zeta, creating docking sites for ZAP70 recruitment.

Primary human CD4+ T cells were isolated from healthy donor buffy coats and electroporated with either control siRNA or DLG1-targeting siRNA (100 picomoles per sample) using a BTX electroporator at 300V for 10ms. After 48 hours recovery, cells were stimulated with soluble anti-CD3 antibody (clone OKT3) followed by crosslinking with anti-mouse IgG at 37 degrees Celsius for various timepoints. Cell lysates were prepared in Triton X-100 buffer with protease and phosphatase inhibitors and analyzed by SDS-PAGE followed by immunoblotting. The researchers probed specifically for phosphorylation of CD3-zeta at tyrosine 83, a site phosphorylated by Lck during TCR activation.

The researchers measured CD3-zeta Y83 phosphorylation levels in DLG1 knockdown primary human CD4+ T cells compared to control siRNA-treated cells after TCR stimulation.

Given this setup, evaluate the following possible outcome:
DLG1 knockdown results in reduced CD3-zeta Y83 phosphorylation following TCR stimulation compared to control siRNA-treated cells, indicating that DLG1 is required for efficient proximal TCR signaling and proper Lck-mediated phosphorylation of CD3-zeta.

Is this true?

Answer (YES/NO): NO